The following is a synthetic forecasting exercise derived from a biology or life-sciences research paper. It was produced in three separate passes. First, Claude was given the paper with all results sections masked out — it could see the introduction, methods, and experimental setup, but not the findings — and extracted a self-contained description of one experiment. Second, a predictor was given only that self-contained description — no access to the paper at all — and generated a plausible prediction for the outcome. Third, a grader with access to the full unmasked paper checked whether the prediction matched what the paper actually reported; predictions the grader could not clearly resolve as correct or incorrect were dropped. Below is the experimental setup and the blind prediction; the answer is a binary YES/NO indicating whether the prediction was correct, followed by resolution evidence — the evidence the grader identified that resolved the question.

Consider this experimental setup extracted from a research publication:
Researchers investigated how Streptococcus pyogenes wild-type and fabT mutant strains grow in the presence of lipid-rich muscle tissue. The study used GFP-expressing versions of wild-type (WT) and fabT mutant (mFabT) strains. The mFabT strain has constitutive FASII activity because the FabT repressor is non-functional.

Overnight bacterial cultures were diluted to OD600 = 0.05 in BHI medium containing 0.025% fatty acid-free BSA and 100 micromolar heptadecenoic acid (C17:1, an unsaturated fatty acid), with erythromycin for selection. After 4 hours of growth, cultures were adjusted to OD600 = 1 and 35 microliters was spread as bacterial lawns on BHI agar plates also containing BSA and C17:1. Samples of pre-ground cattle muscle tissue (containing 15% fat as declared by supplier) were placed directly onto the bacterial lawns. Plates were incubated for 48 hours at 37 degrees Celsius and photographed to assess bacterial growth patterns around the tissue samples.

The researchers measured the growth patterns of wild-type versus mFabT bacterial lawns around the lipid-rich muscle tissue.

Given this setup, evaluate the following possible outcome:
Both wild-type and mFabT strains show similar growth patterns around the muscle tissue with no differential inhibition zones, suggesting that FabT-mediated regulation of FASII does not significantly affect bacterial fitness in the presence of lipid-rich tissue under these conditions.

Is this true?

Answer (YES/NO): NO